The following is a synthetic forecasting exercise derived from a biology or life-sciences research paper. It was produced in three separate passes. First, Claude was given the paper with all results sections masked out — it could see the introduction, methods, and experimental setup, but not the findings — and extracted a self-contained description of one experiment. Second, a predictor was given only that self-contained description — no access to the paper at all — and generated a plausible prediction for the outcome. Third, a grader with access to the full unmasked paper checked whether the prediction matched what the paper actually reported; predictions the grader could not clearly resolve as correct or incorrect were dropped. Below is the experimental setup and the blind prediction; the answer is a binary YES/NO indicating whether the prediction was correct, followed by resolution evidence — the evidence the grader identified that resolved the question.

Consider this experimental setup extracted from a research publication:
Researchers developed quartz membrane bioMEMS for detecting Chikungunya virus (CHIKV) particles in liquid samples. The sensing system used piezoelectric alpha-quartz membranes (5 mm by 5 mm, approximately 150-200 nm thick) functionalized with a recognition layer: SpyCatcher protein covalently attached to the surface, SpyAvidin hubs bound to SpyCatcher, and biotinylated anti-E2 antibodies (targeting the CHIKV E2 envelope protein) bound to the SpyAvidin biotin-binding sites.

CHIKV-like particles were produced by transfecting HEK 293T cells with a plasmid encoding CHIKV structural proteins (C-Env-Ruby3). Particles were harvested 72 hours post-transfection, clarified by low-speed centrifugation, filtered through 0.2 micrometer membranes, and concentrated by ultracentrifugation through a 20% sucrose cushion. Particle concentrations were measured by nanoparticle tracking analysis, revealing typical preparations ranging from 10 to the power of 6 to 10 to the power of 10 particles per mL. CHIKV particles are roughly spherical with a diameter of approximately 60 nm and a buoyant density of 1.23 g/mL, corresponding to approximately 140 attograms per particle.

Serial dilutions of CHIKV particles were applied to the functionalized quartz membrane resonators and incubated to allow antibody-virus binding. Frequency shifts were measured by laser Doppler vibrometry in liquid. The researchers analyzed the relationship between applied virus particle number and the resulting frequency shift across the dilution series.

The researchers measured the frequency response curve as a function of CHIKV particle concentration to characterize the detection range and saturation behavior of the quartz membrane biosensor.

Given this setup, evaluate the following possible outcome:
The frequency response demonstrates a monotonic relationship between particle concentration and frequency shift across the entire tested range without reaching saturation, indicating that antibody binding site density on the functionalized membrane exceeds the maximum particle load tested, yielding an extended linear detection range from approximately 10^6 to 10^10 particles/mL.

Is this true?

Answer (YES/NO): NO